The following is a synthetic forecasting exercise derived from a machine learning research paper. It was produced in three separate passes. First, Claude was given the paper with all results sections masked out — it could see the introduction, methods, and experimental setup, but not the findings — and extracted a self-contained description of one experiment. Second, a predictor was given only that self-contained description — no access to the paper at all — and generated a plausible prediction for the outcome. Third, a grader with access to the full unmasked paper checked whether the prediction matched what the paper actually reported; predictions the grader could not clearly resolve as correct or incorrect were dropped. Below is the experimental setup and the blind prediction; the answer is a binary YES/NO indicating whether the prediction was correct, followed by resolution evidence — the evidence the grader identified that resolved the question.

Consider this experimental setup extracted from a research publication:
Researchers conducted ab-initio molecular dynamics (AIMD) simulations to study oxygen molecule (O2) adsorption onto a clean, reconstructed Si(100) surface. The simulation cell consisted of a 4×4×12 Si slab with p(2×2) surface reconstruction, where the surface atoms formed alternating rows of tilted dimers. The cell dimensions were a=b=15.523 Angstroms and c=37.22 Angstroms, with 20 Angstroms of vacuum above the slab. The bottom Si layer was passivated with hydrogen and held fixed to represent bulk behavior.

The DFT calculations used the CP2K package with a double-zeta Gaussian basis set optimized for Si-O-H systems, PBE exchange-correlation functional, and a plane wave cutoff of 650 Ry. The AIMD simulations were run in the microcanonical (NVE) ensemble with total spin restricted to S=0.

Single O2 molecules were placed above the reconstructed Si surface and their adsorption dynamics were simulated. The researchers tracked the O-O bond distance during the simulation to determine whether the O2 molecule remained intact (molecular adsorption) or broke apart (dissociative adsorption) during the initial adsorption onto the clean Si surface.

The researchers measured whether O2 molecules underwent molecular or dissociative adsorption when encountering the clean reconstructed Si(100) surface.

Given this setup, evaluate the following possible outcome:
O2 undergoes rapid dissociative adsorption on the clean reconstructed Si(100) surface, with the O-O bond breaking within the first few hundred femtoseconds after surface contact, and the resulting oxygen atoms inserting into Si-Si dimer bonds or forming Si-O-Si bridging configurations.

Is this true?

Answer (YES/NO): YES